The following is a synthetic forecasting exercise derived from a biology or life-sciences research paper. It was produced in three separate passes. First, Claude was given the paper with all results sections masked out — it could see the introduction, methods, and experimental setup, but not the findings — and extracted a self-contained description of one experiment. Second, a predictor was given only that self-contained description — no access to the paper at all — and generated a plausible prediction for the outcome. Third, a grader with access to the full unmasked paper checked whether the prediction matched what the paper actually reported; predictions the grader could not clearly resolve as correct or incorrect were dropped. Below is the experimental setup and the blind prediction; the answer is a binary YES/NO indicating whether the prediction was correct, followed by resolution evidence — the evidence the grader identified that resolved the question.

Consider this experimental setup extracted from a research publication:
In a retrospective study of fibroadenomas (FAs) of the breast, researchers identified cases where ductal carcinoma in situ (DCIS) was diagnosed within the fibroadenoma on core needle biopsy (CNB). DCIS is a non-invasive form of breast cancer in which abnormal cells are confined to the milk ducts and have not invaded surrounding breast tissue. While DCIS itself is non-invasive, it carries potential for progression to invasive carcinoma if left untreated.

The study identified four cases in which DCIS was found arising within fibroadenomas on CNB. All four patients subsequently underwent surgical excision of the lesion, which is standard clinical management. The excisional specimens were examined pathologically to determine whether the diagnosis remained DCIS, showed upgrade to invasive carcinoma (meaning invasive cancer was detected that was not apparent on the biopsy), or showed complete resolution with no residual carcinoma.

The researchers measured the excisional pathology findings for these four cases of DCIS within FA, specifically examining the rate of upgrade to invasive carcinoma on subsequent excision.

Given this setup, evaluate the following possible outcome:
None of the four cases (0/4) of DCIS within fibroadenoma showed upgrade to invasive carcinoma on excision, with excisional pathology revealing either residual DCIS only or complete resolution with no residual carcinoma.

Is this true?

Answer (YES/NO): NO